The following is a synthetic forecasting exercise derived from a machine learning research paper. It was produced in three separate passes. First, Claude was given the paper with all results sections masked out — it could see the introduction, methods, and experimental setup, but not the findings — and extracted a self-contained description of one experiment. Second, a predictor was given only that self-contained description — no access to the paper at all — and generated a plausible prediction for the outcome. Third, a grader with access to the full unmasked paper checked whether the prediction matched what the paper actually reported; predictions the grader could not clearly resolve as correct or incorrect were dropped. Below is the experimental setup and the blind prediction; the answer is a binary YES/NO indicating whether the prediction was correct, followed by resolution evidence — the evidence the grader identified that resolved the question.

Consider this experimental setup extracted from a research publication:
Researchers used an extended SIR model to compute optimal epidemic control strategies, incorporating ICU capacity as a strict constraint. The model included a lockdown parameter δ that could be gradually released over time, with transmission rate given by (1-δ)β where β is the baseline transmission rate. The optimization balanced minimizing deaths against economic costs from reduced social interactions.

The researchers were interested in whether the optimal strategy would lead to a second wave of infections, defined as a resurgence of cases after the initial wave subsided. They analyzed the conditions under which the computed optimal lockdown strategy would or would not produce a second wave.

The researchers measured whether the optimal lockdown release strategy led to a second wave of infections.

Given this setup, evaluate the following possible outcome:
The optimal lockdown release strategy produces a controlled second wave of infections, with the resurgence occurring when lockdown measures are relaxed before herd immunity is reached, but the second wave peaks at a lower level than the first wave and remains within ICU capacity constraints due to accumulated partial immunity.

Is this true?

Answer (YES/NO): NO